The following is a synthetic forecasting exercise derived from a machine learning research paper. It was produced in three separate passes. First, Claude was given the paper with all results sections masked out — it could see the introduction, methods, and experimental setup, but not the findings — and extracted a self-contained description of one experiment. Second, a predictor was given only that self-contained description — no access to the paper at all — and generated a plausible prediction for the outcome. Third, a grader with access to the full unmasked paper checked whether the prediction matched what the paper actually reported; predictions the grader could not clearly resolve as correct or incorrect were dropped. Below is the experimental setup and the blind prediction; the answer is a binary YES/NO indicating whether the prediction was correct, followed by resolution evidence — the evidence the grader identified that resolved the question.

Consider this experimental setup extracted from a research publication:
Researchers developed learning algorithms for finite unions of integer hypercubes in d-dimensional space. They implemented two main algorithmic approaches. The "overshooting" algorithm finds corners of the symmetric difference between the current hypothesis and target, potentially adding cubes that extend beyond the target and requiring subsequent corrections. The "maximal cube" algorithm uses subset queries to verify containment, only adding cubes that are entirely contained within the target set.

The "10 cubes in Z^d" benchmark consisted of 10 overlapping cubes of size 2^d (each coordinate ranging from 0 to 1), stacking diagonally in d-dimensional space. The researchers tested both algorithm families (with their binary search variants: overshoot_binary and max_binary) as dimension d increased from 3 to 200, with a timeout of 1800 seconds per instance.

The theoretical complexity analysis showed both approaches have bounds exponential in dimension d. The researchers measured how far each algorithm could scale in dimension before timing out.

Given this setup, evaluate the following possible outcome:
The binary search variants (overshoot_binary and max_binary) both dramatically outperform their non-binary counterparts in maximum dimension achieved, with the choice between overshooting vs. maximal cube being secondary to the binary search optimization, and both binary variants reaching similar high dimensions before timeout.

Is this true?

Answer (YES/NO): NO